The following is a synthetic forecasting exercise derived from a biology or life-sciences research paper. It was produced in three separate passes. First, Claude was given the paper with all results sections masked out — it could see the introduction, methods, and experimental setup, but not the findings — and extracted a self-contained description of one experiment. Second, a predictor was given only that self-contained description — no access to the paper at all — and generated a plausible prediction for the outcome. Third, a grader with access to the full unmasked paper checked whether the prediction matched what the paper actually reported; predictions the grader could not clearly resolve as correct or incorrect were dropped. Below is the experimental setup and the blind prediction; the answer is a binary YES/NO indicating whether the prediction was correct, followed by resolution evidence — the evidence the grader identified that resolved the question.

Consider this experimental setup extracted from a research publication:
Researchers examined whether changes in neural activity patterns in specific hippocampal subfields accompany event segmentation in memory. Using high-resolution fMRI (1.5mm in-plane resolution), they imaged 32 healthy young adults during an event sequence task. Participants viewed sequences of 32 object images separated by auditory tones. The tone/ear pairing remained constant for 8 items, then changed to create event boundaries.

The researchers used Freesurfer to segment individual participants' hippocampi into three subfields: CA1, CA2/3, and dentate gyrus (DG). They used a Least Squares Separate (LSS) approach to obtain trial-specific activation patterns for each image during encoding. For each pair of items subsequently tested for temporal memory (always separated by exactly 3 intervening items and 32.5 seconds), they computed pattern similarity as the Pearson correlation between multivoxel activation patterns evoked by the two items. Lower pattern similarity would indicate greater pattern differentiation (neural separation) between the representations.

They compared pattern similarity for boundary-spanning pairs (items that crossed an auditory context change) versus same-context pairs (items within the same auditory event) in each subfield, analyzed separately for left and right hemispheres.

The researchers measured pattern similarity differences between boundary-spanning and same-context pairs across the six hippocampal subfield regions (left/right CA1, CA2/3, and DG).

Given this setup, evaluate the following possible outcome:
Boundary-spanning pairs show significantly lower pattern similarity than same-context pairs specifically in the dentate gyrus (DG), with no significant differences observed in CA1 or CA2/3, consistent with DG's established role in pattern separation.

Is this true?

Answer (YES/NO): YES